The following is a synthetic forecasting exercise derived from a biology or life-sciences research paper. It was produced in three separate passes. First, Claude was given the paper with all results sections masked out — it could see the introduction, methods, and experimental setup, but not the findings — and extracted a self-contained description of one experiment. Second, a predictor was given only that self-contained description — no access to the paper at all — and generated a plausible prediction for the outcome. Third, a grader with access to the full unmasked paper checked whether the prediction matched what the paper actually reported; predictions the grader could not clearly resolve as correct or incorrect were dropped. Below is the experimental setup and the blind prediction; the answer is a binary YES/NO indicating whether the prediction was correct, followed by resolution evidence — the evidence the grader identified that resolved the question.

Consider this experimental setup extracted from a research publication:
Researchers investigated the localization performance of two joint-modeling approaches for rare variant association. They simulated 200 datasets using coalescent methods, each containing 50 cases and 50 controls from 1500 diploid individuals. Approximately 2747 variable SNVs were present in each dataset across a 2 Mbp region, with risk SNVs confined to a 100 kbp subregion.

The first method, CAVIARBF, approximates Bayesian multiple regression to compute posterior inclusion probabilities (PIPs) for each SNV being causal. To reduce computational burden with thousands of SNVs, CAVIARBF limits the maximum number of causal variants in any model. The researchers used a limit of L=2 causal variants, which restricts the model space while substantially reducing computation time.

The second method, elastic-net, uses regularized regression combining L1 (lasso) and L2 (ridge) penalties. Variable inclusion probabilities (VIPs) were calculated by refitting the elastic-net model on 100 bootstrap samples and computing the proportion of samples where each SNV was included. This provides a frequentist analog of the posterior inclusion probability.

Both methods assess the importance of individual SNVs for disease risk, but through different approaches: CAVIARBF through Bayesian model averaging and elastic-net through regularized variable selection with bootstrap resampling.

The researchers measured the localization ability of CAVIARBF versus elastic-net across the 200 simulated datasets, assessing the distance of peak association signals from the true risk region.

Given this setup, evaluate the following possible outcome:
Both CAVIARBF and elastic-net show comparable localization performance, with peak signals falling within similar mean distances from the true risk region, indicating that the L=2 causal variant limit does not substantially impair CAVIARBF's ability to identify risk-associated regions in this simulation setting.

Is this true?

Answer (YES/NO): NO